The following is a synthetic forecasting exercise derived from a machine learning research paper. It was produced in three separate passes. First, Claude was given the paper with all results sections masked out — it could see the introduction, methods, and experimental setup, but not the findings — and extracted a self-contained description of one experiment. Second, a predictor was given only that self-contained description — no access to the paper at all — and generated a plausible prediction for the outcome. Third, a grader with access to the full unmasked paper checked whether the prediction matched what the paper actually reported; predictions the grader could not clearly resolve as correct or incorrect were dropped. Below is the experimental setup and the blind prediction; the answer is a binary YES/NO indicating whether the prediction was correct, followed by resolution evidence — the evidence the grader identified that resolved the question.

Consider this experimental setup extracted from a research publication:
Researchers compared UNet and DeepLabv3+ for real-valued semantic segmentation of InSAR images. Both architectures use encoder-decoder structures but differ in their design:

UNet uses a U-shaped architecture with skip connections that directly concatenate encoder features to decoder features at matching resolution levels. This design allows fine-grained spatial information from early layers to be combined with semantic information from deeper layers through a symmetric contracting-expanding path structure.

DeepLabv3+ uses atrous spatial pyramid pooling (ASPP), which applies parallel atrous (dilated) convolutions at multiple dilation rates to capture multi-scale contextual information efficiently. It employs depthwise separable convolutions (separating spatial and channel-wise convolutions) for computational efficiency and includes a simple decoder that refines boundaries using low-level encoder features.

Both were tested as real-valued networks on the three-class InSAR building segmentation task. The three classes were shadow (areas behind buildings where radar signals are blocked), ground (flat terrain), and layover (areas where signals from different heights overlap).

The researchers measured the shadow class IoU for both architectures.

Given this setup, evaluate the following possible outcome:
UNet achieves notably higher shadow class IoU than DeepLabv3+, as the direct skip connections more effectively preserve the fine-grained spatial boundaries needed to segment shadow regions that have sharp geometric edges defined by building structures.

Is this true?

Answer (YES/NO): NO